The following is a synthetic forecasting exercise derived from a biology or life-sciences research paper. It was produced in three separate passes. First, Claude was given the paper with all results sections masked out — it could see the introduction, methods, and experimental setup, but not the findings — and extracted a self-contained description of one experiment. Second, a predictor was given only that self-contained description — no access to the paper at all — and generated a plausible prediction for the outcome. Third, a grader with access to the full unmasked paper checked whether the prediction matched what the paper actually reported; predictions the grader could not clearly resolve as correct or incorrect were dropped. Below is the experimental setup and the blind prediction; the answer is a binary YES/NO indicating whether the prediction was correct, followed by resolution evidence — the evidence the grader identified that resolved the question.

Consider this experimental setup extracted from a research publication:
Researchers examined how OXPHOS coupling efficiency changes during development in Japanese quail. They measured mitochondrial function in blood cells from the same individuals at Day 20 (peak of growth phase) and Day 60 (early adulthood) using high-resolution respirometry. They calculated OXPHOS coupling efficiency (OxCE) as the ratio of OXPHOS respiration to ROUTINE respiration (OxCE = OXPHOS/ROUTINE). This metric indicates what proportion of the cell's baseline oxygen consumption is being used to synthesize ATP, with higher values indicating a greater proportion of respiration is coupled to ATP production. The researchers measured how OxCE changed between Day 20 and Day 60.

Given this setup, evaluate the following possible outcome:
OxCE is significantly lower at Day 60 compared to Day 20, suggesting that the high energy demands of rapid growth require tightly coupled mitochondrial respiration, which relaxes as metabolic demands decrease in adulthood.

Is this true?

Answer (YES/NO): YES